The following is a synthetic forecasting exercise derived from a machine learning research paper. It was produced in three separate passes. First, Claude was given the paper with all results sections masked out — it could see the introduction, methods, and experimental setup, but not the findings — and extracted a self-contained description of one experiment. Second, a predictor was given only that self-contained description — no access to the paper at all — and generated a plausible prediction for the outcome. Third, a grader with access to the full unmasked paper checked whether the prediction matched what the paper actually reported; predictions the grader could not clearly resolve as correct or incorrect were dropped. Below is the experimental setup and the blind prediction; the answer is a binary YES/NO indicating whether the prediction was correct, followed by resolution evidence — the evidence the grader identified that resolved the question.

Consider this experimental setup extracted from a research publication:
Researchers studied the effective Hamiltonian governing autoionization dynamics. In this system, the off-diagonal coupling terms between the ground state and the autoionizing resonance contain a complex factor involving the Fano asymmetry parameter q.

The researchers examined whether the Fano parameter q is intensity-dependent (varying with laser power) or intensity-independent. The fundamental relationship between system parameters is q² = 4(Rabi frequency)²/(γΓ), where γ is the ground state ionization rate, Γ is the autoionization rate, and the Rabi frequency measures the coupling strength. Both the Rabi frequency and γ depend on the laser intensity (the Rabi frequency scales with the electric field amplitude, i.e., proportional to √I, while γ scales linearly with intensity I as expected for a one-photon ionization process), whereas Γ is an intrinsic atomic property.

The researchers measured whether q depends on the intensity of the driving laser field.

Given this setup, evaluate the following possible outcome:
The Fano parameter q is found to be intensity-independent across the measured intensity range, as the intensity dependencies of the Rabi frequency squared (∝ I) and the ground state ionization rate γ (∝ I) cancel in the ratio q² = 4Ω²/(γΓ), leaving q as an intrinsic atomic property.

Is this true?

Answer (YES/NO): YES